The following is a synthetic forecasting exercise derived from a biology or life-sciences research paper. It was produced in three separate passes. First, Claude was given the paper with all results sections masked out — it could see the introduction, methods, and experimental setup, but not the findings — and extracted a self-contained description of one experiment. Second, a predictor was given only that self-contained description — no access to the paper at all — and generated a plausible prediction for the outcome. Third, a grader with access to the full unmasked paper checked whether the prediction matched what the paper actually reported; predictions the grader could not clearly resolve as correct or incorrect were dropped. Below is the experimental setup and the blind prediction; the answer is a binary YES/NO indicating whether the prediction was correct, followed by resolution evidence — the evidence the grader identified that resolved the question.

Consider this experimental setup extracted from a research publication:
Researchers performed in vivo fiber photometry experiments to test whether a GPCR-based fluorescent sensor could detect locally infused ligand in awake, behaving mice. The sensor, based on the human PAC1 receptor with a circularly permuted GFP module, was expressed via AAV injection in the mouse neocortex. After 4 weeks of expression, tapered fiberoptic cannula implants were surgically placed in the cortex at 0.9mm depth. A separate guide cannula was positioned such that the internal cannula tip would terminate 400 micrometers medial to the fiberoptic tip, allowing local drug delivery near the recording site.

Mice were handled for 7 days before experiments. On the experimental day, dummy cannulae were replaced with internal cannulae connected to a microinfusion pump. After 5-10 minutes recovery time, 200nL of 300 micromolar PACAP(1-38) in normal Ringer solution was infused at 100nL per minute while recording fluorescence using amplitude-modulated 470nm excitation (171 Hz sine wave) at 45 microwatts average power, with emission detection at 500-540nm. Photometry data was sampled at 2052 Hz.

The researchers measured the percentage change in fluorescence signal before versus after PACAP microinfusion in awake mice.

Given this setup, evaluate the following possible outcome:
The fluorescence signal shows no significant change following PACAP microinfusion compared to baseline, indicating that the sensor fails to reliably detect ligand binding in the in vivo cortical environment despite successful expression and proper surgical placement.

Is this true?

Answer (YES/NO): NO